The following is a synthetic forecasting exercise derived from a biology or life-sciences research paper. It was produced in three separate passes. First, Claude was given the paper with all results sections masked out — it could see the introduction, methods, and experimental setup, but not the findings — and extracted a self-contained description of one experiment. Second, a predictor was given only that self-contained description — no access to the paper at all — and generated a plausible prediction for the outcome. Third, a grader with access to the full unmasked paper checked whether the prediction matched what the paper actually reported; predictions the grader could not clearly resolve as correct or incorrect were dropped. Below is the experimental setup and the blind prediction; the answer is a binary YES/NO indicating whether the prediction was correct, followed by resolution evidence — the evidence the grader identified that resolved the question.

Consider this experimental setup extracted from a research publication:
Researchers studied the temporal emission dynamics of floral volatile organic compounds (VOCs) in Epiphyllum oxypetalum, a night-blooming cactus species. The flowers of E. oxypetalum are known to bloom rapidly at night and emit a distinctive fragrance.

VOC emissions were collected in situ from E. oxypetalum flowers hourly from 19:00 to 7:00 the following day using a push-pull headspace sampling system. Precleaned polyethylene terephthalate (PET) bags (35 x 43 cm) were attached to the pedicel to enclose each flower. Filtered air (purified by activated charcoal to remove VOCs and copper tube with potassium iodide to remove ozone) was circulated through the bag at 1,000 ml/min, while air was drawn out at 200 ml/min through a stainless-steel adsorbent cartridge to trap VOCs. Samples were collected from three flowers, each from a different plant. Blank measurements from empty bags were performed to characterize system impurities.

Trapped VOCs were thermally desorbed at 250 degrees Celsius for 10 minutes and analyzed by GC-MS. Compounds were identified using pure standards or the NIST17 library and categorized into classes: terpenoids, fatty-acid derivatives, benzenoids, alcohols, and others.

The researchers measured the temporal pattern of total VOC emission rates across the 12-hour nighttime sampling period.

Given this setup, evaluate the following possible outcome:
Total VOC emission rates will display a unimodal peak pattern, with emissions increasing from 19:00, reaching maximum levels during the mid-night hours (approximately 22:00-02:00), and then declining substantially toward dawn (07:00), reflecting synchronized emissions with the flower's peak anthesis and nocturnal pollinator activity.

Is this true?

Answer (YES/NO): YES